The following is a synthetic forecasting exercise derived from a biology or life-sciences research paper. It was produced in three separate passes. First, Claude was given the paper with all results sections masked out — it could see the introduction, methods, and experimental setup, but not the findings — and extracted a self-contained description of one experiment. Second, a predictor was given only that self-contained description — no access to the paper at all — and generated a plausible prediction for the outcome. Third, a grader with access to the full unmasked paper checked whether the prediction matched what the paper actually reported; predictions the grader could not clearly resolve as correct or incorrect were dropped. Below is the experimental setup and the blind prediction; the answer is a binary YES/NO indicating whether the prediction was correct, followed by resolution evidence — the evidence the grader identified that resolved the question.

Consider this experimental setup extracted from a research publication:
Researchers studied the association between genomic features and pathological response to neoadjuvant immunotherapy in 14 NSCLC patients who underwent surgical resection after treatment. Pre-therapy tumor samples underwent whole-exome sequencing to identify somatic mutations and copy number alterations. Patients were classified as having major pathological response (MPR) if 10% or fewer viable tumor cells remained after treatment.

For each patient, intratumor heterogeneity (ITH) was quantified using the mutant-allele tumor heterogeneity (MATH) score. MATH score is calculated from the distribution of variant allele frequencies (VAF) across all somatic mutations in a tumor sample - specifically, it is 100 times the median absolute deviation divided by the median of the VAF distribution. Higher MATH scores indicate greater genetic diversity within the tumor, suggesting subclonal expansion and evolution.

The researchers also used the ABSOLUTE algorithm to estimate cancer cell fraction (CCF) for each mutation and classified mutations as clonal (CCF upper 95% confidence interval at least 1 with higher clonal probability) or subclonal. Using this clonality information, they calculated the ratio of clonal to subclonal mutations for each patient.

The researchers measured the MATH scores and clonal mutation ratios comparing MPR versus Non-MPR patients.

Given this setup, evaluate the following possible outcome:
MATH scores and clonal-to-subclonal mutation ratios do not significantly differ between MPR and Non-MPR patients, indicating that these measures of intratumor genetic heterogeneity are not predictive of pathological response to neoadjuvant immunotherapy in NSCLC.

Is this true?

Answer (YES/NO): NO